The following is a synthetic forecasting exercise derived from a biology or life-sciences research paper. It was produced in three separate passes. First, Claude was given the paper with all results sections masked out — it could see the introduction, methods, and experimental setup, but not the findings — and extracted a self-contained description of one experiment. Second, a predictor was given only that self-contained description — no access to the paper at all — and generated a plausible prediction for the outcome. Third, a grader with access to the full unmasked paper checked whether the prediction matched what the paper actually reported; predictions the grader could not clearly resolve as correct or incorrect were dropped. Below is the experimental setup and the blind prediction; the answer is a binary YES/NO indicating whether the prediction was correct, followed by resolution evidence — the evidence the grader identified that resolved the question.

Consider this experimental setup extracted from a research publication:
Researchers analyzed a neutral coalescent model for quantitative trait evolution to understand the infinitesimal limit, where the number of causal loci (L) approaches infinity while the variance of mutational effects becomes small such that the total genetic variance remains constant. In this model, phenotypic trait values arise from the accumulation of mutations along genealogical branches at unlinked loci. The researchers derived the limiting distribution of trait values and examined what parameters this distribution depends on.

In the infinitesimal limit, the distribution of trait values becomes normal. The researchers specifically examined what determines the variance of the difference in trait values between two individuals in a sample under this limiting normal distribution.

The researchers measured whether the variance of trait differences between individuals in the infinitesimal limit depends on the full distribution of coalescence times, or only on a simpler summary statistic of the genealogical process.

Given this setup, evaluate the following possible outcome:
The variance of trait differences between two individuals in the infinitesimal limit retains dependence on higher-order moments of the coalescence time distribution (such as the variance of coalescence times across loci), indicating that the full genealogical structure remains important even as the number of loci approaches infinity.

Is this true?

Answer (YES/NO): NO